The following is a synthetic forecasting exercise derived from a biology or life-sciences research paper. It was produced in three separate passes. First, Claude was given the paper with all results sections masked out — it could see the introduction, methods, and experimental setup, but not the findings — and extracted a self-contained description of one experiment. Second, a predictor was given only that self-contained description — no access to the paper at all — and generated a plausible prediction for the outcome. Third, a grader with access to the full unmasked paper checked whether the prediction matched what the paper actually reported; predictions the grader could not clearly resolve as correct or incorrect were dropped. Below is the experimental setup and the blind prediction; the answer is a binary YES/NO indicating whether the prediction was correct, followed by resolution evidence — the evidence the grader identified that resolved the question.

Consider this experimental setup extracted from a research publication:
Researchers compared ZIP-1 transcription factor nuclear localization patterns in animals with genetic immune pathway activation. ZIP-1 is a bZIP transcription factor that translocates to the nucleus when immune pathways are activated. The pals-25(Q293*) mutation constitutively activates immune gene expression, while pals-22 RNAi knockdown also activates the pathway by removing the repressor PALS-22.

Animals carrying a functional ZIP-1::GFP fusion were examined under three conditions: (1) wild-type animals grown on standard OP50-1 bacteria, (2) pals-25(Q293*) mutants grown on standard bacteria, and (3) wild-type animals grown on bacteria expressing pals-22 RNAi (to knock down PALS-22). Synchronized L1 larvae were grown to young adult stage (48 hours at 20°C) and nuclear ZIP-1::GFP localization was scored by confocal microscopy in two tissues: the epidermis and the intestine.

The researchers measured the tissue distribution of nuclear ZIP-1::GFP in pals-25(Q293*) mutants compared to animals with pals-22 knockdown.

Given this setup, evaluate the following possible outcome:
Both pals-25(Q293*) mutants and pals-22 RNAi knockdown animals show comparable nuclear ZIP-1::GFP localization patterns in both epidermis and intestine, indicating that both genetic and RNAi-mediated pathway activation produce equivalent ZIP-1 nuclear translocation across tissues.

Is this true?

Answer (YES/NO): NO